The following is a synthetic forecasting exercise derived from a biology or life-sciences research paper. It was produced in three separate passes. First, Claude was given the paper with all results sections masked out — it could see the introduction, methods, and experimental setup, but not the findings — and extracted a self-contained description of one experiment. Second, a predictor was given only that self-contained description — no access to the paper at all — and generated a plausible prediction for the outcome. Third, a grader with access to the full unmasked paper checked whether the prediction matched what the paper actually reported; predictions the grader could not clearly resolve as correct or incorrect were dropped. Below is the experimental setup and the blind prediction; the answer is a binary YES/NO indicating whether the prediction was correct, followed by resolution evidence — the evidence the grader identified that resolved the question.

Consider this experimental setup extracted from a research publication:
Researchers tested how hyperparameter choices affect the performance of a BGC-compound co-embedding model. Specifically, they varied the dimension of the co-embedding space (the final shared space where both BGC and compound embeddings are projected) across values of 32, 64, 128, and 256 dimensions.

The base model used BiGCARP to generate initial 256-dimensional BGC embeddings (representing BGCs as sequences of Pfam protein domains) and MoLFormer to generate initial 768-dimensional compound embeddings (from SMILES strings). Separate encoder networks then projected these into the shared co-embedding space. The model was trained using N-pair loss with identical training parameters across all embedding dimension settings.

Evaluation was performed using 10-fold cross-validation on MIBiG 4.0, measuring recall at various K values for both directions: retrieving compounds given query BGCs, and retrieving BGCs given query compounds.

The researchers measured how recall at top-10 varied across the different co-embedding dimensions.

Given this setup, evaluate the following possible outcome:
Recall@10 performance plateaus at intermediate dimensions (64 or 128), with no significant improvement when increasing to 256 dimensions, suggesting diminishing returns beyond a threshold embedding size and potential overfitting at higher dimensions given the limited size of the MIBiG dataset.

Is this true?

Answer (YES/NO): NO